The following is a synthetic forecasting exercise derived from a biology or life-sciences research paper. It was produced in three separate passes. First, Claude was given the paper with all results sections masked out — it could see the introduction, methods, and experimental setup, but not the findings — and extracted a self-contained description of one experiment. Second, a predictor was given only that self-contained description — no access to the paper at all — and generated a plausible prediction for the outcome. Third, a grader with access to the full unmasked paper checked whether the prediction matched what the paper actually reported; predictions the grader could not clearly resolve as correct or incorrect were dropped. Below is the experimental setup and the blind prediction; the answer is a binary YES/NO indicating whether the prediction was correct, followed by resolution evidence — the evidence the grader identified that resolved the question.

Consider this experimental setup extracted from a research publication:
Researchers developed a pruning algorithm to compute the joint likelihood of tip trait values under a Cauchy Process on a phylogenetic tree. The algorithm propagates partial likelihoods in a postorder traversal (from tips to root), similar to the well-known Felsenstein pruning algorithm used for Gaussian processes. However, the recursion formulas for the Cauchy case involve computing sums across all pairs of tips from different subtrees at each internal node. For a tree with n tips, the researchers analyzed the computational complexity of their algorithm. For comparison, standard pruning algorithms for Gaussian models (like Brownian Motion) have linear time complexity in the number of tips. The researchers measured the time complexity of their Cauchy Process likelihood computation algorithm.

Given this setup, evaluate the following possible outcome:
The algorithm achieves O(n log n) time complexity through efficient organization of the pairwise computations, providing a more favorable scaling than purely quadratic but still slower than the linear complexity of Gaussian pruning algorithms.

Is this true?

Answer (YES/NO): NO